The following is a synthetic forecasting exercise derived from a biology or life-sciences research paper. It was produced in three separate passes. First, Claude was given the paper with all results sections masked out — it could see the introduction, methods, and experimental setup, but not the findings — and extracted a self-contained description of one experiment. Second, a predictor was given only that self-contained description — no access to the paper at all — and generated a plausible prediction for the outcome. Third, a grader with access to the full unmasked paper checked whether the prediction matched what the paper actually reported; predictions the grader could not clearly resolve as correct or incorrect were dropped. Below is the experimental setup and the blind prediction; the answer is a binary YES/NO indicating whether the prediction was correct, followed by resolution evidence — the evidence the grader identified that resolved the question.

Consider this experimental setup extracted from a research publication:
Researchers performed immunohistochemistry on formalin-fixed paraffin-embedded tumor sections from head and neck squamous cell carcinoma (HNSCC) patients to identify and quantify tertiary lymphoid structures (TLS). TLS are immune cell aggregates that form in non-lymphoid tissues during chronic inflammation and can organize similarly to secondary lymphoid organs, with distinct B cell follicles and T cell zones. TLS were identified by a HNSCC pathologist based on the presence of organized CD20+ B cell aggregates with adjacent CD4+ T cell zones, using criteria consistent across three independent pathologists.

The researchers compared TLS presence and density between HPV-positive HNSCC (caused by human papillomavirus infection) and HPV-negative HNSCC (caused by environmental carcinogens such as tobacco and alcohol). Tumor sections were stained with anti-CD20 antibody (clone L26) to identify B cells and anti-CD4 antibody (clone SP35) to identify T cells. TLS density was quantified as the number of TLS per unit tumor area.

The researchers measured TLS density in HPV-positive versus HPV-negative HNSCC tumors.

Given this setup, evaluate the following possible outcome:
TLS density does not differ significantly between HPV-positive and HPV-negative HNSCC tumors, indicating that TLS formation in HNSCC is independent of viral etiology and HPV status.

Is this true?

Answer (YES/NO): NO